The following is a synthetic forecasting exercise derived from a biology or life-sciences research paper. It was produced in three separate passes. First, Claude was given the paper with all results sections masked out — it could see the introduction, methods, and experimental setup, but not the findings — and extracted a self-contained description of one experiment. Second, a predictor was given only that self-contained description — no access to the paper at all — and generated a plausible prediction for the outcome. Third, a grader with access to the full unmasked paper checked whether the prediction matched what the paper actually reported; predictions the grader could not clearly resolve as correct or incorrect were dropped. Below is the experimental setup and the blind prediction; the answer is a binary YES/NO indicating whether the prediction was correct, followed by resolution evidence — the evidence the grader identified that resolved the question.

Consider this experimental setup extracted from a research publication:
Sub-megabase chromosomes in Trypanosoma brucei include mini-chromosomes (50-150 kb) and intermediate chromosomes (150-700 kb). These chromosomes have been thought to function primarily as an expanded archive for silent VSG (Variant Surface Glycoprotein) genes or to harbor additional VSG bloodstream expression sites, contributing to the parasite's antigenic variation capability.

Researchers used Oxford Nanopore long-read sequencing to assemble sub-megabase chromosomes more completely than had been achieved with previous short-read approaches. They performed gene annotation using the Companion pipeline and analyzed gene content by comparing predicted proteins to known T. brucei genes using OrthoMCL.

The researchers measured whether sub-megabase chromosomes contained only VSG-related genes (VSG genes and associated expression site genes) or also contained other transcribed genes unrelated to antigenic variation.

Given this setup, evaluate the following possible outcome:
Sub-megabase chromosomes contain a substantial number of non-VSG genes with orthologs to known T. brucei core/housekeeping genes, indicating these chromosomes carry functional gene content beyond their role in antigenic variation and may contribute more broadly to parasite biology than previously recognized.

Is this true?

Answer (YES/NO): YES